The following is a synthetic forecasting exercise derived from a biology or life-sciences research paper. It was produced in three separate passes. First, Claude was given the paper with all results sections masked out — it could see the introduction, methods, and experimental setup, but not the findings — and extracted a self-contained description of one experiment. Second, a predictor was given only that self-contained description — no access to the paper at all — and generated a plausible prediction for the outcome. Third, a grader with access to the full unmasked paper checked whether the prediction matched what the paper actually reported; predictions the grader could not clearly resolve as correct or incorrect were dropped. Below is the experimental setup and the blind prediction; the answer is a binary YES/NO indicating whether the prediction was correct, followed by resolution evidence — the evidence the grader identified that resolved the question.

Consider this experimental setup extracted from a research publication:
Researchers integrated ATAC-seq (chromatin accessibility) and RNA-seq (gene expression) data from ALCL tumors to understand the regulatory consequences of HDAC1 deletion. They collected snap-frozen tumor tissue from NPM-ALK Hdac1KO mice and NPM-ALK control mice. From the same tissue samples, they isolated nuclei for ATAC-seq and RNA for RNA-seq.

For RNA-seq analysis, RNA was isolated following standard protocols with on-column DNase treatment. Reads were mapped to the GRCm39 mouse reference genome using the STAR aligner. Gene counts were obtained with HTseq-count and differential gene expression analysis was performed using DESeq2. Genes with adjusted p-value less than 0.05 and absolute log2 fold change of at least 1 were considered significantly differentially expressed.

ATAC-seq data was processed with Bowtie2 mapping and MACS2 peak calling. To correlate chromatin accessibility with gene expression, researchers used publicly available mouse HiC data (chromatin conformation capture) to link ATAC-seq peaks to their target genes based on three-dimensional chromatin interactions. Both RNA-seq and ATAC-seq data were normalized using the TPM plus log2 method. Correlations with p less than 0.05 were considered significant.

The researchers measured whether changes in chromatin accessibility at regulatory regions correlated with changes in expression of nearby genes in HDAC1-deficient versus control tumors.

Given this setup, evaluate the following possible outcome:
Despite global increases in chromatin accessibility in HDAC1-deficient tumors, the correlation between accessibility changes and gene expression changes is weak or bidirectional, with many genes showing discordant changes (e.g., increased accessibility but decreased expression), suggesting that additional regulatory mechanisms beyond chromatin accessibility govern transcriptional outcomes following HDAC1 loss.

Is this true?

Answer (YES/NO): NO